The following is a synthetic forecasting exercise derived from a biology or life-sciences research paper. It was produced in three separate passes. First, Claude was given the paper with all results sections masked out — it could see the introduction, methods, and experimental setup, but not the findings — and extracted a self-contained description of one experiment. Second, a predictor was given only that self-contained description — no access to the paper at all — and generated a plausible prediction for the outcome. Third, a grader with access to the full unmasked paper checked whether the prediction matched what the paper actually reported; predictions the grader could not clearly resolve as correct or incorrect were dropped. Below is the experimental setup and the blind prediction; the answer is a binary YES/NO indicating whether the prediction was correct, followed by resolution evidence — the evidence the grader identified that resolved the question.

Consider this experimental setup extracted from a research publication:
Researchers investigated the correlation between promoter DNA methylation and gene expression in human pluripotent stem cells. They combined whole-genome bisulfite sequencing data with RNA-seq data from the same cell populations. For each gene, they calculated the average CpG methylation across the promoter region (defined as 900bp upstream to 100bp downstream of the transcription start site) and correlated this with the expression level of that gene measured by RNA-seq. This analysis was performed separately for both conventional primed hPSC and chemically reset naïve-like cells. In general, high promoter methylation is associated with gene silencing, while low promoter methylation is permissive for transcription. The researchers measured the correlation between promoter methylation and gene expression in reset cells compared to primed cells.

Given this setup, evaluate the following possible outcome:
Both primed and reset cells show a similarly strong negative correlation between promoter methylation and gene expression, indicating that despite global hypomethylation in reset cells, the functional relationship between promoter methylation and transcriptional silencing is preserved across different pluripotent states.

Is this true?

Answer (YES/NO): NO